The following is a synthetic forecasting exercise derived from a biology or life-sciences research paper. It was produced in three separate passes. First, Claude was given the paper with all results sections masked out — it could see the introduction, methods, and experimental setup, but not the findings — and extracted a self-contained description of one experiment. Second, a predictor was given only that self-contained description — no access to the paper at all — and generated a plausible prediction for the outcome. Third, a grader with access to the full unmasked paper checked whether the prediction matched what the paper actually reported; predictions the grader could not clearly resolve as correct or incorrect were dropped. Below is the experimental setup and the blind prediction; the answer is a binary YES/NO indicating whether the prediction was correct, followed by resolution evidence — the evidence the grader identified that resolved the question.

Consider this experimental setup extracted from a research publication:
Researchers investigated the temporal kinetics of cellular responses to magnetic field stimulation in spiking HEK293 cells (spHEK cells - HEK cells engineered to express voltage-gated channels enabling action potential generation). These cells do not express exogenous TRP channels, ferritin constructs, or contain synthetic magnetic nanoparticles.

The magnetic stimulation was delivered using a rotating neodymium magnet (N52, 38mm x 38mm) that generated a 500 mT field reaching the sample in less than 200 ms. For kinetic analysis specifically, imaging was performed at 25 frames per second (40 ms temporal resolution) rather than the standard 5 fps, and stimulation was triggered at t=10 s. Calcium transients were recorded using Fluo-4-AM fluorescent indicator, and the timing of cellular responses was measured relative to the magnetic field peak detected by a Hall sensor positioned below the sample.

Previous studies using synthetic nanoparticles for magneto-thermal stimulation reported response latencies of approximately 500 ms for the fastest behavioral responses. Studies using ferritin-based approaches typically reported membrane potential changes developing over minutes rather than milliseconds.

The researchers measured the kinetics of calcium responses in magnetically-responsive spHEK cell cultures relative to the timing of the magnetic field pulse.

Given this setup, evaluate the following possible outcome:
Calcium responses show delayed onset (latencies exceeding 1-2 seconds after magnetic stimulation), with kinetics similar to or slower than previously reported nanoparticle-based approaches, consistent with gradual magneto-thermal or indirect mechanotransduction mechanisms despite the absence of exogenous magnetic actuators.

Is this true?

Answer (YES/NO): NO